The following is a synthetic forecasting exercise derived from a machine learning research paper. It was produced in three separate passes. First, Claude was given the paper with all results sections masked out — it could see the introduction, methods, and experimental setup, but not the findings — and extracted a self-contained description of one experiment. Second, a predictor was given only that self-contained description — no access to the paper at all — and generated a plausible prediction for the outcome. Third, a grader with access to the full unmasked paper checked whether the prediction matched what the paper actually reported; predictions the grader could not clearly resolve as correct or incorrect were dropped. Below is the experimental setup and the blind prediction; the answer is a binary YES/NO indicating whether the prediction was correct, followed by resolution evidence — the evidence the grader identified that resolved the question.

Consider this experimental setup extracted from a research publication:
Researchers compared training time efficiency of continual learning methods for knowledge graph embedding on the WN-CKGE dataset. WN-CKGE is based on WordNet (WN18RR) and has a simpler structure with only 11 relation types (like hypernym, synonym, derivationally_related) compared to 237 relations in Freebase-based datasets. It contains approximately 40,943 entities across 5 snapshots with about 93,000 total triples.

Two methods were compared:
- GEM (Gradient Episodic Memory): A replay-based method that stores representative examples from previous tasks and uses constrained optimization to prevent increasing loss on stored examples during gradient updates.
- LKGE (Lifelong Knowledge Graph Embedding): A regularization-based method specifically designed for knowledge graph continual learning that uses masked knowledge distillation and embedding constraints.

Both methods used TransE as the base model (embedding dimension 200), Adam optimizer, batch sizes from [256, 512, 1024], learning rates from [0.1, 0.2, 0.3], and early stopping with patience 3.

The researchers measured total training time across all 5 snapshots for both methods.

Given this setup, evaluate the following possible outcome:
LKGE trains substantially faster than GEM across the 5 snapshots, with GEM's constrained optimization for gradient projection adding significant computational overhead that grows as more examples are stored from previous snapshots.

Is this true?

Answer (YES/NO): NO